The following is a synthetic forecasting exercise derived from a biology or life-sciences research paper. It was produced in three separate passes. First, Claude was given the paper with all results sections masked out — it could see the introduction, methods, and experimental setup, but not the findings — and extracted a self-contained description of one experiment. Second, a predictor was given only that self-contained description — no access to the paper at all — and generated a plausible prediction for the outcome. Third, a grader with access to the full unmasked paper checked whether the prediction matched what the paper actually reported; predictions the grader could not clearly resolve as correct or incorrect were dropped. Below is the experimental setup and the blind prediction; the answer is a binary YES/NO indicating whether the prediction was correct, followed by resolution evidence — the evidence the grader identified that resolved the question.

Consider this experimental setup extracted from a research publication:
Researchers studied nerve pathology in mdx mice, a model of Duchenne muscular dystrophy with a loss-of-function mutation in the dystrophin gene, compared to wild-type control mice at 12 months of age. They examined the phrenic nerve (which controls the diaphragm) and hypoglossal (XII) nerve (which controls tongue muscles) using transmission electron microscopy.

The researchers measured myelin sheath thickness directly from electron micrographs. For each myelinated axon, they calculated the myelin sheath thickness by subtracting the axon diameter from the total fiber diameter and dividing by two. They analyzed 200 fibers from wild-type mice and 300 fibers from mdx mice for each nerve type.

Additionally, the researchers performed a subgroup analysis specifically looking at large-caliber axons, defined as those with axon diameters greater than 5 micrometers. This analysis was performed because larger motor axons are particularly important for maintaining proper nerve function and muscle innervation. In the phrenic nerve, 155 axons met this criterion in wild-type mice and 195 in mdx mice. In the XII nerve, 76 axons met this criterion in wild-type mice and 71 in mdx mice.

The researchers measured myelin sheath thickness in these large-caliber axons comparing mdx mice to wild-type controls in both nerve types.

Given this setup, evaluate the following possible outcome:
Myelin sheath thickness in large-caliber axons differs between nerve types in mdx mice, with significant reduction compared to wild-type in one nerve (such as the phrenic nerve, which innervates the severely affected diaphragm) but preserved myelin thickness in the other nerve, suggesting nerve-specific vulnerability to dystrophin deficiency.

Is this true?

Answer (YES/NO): NO